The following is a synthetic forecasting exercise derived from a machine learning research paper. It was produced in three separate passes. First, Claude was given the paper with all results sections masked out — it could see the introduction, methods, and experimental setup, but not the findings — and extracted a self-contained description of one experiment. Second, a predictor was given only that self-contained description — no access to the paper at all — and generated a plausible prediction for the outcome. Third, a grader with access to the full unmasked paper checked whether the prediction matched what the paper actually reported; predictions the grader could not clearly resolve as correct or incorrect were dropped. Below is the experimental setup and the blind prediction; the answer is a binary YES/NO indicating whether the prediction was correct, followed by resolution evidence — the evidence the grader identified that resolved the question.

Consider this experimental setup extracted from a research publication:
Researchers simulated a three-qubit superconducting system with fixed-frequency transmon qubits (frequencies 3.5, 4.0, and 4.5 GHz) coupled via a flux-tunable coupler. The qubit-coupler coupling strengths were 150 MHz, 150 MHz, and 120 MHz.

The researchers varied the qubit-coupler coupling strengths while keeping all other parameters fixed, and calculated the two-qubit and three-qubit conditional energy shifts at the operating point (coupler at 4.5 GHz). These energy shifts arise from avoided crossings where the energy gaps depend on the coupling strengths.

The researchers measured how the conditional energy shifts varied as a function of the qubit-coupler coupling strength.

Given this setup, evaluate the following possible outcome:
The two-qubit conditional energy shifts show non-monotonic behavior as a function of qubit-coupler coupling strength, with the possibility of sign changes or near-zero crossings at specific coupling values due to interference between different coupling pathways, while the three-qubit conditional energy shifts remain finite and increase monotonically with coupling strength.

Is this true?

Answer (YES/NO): NO